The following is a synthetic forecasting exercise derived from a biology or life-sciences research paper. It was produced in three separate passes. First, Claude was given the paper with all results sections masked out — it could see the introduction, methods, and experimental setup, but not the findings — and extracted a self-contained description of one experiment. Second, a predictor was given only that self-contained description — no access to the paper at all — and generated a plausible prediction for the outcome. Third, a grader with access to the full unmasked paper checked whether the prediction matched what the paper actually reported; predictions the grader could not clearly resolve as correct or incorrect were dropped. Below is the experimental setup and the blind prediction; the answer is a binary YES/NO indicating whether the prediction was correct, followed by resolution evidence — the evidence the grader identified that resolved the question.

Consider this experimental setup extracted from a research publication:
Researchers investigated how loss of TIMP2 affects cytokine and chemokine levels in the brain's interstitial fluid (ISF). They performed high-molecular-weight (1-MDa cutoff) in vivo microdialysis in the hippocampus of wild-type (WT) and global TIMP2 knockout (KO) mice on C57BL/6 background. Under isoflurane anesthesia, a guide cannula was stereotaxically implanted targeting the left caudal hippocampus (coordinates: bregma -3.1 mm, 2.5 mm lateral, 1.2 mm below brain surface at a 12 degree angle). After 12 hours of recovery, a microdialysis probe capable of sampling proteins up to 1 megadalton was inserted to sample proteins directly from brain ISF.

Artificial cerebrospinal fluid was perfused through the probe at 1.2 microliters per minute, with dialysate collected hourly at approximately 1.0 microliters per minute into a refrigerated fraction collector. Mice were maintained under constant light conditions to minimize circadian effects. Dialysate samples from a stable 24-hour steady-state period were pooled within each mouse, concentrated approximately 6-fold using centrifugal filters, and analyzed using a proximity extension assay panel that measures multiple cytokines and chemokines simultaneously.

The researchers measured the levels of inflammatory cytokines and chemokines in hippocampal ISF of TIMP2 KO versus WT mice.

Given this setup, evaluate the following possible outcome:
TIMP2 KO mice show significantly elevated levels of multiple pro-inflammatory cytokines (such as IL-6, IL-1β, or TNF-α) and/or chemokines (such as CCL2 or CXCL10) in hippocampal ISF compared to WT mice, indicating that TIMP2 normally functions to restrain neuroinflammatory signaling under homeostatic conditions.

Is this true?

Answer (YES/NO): YES